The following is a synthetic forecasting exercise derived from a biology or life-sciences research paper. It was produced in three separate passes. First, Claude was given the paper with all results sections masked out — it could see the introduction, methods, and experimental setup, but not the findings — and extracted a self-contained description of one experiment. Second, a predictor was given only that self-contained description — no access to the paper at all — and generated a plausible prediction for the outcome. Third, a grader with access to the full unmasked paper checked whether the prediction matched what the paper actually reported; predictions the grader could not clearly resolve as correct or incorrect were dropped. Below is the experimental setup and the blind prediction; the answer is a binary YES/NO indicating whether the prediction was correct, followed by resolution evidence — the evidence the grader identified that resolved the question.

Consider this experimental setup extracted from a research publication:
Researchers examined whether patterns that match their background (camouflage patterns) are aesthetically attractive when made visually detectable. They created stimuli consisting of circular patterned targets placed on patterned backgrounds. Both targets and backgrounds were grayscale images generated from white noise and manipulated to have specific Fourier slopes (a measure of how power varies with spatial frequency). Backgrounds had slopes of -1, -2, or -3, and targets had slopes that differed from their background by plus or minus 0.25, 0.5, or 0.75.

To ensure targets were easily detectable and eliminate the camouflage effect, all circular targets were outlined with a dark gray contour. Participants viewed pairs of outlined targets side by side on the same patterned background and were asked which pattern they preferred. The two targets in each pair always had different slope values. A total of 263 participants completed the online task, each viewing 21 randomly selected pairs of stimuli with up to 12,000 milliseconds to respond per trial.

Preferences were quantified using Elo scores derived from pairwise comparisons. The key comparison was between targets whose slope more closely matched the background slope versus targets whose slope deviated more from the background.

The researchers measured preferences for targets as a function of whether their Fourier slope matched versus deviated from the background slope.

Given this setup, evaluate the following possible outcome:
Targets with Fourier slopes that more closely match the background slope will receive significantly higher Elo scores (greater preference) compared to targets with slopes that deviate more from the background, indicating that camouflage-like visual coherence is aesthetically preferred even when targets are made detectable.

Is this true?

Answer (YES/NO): YES